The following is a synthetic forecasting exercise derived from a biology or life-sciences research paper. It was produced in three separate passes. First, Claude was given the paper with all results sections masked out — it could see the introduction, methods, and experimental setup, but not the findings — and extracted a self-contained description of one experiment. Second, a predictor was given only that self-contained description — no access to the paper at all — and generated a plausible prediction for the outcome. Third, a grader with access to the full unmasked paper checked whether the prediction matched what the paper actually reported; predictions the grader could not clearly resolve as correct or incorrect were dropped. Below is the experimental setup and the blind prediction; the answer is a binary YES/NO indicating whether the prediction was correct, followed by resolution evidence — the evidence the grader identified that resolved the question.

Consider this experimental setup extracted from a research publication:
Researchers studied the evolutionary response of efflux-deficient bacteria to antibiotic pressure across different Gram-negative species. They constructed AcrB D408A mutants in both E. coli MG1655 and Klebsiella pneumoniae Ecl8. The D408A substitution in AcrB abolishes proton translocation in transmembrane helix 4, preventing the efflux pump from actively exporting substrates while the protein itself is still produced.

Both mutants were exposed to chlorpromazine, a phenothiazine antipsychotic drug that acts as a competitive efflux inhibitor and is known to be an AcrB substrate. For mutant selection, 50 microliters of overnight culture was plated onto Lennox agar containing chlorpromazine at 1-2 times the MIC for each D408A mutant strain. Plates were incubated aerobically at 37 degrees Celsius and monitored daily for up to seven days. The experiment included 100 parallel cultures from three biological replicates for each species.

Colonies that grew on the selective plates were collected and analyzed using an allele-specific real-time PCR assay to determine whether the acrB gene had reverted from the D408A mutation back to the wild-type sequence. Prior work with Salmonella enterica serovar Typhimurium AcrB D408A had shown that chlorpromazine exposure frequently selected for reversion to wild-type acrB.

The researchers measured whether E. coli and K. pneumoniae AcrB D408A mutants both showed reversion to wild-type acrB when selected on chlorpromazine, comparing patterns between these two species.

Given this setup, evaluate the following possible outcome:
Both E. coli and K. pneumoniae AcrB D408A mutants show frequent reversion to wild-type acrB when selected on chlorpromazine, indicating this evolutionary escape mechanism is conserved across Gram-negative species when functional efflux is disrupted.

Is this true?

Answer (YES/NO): NO